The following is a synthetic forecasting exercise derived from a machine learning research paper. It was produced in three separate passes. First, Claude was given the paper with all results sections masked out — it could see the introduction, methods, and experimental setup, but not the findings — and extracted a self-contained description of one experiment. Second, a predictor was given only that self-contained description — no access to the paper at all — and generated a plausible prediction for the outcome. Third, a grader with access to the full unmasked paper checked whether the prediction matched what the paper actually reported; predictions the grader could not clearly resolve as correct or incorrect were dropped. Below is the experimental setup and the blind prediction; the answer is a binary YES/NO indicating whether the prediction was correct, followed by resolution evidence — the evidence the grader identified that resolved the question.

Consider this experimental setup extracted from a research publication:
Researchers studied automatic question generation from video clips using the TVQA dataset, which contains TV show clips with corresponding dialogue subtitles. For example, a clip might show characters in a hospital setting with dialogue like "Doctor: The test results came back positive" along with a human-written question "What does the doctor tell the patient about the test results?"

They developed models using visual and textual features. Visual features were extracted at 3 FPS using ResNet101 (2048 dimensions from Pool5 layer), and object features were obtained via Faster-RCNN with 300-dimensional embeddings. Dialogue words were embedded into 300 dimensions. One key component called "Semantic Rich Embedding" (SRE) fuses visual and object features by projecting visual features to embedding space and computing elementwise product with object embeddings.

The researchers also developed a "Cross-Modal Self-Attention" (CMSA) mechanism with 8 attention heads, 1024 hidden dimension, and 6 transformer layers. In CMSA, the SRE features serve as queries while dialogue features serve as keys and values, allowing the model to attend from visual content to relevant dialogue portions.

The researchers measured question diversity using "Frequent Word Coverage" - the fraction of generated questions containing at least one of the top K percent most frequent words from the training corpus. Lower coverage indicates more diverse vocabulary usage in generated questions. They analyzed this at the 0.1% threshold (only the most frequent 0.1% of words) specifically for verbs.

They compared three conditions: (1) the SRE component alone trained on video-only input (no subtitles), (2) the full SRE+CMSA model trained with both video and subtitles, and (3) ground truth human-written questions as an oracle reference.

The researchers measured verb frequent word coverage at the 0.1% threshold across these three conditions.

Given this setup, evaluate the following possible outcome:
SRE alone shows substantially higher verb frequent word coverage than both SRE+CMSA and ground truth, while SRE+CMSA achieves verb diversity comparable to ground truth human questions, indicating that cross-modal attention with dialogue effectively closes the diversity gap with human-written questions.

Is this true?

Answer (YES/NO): NO